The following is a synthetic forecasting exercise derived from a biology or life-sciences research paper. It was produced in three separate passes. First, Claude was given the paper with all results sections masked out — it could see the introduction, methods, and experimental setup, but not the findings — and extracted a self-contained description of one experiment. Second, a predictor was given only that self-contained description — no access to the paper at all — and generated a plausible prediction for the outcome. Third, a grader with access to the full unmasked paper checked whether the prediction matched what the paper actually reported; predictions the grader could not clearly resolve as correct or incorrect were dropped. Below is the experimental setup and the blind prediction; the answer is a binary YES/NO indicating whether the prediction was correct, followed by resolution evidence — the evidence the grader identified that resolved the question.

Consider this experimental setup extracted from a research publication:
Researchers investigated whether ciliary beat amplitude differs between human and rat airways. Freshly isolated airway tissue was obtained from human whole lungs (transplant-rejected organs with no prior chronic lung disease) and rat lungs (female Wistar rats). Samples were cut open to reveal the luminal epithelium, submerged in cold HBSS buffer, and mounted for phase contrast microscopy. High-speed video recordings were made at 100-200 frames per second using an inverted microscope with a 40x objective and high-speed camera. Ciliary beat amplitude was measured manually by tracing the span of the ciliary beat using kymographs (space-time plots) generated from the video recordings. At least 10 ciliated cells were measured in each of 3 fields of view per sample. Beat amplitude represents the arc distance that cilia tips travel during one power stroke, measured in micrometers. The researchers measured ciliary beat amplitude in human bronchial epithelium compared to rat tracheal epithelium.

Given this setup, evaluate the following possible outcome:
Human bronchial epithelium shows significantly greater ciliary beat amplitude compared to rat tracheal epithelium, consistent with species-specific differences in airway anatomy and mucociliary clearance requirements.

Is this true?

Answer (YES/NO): NO